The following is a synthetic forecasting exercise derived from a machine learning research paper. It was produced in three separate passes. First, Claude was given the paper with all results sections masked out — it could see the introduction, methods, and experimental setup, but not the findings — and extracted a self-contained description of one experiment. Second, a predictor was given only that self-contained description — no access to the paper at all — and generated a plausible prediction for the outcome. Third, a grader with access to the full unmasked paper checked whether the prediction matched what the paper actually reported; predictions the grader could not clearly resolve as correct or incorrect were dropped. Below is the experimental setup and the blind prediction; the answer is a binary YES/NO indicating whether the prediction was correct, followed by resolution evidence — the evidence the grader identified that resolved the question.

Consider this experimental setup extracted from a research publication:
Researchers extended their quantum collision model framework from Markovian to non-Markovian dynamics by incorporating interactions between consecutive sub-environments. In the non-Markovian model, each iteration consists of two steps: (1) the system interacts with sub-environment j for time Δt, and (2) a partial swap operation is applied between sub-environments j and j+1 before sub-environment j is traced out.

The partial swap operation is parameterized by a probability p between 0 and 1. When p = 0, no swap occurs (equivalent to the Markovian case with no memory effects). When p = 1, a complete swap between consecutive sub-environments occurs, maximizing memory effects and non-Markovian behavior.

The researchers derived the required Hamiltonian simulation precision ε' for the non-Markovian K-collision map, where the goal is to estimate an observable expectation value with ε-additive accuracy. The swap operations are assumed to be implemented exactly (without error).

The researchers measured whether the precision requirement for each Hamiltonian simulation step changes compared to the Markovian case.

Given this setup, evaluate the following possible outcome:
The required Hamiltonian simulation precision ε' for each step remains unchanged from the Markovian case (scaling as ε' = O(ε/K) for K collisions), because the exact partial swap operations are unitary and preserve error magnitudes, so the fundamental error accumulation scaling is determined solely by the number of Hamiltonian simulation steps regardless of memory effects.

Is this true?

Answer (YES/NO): YES